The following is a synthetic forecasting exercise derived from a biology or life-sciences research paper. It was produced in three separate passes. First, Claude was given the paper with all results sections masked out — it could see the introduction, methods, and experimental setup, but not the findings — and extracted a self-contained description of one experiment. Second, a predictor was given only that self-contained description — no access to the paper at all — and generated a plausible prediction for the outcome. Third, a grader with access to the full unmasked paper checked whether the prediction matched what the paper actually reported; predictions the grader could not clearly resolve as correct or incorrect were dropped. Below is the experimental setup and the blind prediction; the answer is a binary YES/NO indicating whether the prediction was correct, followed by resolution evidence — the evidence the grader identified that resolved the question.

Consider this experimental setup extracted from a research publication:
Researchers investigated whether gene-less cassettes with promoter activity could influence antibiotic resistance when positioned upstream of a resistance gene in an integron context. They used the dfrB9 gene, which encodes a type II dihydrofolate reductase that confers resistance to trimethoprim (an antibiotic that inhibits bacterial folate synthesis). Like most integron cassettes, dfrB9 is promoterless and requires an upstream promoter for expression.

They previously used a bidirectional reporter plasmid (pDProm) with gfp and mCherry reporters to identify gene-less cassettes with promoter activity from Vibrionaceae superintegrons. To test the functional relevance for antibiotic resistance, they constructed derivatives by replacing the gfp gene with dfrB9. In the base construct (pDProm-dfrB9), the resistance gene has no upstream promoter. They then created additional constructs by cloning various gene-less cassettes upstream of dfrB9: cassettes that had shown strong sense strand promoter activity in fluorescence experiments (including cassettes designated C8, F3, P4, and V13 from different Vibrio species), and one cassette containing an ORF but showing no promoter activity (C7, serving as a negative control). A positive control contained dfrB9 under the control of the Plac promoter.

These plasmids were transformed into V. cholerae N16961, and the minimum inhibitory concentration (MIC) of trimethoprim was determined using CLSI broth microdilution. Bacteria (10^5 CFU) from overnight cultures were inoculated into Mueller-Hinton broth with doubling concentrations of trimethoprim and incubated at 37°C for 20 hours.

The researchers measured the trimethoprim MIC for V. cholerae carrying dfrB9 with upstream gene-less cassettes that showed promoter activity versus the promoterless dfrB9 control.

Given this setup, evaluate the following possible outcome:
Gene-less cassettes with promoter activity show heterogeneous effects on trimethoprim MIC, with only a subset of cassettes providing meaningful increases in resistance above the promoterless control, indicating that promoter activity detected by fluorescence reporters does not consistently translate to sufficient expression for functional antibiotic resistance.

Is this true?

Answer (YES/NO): NO